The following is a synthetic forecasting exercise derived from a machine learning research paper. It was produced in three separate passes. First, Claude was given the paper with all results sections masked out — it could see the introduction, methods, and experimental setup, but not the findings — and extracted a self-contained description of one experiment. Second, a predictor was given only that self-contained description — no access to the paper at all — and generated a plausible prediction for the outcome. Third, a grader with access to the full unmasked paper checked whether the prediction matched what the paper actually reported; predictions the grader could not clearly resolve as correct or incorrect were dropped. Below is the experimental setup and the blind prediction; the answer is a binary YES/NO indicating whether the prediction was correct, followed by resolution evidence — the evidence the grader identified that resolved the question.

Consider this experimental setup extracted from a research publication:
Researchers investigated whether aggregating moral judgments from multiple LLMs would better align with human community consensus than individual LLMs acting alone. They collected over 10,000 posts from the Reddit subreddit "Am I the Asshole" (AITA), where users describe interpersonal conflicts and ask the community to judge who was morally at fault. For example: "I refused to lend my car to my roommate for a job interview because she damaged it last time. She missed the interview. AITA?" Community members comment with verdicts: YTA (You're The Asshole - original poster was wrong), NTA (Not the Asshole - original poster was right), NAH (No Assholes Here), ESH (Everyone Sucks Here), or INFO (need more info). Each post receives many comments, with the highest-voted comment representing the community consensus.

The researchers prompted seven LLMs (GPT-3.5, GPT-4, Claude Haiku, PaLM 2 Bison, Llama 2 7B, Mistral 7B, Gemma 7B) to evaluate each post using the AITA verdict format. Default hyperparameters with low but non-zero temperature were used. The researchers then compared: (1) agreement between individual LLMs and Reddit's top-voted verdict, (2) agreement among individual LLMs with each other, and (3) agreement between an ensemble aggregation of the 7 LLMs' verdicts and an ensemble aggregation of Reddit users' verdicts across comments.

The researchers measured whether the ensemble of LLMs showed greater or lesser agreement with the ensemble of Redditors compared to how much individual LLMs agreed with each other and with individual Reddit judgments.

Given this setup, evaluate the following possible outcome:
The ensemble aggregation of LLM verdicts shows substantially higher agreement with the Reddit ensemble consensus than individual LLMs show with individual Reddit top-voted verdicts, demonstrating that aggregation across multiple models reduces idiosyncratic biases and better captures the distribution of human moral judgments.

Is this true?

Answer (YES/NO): YES